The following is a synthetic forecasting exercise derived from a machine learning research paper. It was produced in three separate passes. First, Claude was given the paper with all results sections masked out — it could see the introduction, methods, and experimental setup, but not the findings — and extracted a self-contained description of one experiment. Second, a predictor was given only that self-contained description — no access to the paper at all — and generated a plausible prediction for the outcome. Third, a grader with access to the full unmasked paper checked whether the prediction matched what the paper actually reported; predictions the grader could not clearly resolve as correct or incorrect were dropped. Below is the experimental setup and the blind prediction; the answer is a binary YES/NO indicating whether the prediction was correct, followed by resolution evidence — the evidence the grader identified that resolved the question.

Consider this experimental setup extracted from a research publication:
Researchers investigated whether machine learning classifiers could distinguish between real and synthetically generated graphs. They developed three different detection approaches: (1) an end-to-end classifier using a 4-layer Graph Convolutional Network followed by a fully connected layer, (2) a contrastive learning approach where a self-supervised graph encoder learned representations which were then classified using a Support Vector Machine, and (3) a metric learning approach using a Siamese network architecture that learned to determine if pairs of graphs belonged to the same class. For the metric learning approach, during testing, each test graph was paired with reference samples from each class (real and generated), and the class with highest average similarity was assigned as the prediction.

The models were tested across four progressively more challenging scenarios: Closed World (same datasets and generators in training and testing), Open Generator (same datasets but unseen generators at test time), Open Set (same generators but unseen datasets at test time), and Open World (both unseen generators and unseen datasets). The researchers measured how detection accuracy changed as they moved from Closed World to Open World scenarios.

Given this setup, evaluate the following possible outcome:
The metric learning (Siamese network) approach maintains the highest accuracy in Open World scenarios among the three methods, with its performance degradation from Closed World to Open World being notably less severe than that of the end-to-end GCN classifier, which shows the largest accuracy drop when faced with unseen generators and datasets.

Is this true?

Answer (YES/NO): NO